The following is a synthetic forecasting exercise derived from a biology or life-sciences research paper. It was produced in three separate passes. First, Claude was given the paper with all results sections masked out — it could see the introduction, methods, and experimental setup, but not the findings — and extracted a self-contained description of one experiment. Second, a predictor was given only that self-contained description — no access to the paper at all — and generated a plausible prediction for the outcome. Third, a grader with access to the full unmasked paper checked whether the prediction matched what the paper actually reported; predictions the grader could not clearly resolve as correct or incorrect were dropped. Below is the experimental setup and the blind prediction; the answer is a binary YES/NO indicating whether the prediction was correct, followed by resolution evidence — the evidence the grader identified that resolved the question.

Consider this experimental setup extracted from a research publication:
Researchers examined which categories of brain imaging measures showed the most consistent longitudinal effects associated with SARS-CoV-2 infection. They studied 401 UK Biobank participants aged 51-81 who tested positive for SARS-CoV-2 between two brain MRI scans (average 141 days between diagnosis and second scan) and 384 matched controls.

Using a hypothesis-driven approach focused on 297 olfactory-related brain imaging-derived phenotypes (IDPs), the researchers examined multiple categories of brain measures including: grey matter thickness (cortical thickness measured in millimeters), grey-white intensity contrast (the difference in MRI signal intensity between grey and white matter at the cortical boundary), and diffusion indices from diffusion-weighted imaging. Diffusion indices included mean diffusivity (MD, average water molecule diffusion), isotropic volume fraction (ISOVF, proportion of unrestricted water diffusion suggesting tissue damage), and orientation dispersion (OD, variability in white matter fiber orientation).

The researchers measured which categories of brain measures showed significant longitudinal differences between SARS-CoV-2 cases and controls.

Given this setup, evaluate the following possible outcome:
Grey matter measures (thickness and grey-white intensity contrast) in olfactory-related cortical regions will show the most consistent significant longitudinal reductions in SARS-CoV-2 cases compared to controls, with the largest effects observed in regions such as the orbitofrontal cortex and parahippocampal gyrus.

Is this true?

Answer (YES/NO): NO